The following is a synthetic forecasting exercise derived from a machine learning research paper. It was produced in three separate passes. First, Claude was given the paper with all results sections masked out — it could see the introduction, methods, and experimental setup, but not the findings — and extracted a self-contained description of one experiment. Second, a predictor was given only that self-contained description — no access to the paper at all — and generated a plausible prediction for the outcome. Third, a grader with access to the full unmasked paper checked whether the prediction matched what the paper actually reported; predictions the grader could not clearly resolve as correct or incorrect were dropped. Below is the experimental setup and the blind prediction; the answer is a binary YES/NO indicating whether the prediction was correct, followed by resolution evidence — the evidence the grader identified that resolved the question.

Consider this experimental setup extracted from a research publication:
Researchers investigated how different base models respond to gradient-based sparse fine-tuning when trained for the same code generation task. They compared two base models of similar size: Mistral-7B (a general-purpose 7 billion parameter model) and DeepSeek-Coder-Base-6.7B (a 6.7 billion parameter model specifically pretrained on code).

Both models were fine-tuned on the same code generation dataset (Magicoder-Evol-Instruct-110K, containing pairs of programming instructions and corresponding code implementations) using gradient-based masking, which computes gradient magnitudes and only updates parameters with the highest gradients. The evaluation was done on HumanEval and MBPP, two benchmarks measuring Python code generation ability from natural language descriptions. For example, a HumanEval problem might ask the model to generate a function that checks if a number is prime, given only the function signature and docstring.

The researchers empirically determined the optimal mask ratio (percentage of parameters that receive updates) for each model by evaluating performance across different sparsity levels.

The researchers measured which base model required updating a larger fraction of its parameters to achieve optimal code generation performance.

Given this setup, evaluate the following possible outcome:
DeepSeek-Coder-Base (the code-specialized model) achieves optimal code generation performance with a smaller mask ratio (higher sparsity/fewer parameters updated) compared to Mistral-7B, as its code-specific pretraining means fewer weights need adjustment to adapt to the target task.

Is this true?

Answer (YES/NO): NO